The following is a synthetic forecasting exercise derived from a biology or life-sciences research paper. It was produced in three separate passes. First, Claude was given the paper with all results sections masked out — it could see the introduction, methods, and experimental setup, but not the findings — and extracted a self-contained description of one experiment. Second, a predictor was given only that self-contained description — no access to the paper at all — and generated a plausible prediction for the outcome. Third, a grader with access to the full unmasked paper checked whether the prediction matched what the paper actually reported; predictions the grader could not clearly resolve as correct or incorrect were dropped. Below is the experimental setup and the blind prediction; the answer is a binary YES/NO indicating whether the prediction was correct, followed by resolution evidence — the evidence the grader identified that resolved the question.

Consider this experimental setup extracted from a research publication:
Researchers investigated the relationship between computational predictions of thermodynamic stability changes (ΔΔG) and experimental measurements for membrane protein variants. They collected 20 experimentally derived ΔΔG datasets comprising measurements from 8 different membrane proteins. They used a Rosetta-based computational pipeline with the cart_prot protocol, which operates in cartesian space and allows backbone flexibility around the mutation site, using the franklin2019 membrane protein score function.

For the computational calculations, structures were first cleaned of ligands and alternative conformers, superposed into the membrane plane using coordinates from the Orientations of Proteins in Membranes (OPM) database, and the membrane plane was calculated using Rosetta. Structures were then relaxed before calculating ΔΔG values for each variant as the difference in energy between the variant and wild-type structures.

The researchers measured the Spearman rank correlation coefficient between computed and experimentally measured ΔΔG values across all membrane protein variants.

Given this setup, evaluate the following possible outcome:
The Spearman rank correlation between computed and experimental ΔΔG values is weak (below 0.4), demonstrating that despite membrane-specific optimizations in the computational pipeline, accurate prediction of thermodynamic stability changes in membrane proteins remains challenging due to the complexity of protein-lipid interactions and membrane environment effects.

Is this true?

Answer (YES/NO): NO